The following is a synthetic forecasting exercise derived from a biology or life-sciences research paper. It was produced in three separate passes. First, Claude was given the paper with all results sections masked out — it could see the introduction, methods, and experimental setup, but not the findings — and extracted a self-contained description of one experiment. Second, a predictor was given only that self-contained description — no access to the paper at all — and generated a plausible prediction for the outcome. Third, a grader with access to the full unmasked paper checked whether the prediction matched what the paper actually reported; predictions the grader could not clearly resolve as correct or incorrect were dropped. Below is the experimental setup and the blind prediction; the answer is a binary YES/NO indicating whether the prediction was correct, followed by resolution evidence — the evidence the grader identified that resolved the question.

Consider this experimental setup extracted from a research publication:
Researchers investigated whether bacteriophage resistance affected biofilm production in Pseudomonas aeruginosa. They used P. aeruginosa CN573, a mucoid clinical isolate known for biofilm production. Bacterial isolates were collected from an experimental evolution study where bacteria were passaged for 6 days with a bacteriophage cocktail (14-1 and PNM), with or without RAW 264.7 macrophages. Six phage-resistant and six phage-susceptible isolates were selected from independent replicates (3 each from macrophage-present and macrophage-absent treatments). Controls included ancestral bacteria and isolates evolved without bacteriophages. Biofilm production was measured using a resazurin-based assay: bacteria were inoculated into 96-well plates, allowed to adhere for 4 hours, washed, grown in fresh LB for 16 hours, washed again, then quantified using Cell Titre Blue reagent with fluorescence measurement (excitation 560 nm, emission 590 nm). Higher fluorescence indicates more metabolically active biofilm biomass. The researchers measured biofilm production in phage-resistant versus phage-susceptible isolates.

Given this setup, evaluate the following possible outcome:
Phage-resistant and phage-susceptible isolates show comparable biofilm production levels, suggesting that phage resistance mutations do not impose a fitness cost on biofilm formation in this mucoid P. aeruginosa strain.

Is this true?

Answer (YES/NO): NO